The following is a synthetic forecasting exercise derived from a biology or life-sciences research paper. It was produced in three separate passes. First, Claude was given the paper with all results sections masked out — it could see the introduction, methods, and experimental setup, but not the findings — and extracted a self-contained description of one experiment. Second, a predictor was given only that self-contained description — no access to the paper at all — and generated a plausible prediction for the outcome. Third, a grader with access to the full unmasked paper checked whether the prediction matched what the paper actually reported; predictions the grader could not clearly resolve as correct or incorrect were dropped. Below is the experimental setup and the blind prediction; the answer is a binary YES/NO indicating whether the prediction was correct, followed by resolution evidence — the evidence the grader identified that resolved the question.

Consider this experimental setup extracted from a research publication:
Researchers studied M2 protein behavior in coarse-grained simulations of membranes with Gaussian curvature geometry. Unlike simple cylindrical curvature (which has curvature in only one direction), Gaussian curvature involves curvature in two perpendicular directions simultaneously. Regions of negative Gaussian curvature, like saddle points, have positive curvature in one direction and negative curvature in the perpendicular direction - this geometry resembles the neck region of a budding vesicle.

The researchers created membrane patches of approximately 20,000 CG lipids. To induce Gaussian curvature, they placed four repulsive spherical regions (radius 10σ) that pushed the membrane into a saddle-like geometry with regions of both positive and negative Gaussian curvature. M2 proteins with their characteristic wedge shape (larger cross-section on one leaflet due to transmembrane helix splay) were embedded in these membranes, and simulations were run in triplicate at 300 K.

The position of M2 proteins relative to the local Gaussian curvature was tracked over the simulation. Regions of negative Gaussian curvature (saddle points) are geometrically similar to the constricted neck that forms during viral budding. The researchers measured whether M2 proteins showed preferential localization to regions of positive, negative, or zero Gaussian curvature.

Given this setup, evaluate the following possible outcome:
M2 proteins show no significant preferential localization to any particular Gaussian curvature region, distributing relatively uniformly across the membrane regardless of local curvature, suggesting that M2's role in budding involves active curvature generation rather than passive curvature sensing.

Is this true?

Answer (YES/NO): NO